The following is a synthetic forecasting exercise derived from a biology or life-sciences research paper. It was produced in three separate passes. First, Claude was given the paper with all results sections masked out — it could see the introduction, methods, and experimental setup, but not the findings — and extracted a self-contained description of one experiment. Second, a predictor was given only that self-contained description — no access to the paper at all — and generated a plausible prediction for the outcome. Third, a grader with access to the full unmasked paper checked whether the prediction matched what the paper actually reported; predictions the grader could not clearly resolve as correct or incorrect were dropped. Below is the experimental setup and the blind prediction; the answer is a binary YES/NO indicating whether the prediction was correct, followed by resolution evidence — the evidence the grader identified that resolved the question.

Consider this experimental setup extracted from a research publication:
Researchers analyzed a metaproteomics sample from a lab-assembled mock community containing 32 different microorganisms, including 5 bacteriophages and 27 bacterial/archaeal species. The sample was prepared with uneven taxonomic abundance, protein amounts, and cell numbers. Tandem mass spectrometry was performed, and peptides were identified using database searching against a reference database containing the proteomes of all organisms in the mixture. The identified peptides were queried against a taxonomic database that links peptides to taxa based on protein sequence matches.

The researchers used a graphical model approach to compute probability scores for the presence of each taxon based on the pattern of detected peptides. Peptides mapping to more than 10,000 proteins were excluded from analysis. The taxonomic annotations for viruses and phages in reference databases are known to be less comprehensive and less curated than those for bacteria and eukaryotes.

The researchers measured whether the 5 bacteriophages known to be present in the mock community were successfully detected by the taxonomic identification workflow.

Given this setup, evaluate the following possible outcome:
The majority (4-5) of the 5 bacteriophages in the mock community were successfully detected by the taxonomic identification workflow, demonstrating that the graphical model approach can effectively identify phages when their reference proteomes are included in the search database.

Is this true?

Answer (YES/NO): NO